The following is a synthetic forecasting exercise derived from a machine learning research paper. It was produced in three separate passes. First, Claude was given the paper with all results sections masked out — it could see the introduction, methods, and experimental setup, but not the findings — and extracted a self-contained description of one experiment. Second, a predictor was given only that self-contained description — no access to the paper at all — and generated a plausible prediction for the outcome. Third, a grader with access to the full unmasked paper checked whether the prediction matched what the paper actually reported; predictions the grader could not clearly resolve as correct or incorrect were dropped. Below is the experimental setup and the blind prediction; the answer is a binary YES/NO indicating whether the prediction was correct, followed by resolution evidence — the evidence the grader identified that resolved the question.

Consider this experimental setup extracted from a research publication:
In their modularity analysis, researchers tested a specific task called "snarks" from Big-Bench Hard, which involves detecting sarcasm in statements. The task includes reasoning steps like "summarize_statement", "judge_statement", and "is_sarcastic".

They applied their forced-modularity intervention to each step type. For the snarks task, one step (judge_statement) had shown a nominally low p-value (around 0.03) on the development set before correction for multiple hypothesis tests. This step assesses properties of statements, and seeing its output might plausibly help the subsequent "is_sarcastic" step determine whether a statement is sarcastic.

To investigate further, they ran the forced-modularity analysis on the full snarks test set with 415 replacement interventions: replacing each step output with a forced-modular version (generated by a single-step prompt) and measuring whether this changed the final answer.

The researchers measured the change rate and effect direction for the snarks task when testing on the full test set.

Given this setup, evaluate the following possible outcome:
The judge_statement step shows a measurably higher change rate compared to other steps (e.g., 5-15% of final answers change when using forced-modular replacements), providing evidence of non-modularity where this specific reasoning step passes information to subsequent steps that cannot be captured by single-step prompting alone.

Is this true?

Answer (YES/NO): NO